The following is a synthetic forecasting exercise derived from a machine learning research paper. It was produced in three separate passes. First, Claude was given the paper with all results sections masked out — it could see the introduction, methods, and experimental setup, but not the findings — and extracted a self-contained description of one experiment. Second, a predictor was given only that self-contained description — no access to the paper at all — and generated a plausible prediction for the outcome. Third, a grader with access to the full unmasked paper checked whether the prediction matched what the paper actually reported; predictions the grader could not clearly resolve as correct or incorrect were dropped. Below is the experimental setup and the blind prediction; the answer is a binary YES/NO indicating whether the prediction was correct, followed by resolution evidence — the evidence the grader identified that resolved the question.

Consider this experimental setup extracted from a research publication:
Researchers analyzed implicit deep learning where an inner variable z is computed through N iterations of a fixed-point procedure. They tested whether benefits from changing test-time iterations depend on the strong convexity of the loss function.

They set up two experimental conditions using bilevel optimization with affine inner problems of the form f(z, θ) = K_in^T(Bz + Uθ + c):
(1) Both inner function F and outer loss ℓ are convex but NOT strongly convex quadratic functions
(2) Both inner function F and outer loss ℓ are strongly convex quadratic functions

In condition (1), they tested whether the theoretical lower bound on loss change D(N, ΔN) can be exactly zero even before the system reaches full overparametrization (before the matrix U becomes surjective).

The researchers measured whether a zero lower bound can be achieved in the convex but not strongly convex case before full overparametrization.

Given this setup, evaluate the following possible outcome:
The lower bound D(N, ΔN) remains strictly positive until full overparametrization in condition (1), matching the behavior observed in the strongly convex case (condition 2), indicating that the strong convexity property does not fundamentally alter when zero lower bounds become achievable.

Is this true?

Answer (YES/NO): NO